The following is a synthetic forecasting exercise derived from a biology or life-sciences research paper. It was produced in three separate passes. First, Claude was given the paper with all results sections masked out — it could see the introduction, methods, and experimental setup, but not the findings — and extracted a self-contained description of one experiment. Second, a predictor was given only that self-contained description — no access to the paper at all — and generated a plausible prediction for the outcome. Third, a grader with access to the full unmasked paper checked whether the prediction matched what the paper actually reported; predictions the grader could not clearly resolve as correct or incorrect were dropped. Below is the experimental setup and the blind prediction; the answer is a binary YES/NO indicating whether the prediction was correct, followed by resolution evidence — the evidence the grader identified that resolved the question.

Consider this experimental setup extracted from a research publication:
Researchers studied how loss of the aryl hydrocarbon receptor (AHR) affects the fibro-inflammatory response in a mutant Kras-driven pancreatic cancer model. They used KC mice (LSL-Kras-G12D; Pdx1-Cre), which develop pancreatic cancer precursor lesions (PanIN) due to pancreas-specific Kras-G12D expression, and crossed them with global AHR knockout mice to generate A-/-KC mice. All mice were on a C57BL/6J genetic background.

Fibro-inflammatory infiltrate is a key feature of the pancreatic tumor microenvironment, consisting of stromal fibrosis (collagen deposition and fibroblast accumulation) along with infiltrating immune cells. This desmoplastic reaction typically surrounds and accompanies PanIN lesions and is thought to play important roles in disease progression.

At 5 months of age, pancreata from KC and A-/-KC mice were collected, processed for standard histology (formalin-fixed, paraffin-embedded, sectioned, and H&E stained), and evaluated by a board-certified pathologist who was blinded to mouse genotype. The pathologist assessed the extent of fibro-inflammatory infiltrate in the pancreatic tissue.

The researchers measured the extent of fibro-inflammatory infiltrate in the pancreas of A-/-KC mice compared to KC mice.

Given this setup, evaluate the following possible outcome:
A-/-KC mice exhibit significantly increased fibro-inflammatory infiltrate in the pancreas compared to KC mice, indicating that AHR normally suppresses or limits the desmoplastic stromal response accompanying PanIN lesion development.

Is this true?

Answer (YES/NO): YES